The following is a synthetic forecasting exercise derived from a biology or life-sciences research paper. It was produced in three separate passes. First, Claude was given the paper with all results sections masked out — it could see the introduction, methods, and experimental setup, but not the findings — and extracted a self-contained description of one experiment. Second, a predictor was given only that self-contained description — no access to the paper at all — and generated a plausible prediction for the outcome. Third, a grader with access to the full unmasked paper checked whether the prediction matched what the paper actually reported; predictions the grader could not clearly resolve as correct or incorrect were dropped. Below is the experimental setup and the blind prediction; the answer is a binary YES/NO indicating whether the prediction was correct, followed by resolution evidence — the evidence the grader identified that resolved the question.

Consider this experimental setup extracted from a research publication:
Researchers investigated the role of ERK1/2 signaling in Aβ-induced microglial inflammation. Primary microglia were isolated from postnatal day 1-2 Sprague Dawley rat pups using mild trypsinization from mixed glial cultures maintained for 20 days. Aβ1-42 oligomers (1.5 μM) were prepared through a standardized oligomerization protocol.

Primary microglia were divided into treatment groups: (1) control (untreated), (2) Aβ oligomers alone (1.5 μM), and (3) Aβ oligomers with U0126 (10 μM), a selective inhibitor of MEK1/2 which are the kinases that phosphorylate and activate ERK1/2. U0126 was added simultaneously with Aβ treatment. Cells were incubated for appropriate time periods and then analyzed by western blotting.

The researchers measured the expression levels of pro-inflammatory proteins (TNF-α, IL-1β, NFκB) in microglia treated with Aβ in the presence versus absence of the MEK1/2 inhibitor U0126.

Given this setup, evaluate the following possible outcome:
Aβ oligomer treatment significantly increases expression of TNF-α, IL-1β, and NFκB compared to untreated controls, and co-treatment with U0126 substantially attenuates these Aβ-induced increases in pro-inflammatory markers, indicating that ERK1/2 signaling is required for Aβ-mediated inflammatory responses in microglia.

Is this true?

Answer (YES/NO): YES